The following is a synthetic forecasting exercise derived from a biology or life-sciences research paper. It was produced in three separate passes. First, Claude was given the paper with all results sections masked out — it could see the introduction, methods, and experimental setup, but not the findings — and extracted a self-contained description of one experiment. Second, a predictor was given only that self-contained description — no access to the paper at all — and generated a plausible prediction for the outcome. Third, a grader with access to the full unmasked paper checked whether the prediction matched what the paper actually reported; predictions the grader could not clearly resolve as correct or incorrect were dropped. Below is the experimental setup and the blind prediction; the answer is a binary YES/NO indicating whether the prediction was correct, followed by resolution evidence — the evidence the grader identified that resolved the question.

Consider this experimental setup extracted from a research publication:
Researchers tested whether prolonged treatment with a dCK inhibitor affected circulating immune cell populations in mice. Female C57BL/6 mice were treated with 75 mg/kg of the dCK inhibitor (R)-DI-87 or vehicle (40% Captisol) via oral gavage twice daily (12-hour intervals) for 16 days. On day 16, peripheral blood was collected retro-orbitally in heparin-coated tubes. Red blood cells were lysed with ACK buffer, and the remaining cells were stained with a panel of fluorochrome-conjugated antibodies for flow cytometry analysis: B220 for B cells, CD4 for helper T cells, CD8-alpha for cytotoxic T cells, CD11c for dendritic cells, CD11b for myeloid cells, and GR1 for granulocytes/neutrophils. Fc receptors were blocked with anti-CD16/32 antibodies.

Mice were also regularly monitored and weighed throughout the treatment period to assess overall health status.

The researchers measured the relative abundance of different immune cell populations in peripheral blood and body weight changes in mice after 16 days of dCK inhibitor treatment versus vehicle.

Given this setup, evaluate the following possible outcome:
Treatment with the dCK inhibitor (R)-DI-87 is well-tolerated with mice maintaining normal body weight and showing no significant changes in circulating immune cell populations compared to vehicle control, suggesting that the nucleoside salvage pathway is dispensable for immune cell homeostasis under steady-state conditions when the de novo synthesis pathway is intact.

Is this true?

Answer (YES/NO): YES